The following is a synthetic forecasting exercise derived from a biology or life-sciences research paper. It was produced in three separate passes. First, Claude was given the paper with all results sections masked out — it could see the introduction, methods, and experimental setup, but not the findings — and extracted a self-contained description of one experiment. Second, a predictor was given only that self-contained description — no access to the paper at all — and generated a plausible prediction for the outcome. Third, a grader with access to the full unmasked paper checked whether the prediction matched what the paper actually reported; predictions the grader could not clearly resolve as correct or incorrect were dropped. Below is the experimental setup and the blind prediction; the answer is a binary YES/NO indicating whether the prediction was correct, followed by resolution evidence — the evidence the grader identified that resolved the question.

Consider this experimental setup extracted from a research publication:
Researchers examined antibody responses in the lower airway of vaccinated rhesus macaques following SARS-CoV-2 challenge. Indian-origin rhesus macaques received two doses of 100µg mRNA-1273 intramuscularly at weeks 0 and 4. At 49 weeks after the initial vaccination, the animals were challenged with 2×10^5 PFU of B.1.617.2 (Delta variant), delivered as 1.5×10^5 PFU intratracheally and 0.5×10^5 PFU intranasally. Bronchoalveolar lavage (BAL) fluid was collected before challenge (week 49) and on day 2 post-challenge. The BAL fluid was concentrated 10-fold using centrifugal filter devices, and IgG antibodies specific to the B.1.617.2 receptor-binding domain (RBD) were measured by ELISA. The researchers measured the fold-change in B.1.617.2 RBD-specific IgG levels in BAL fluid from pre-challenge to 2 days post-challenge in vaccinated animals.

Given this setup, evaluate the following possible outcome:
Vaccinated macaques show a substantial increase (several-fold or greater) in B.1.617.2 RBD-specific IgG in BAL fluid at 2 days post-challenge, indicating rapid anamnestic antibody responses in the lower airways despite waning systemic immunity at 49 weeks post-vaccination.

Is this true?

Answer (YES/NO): NO